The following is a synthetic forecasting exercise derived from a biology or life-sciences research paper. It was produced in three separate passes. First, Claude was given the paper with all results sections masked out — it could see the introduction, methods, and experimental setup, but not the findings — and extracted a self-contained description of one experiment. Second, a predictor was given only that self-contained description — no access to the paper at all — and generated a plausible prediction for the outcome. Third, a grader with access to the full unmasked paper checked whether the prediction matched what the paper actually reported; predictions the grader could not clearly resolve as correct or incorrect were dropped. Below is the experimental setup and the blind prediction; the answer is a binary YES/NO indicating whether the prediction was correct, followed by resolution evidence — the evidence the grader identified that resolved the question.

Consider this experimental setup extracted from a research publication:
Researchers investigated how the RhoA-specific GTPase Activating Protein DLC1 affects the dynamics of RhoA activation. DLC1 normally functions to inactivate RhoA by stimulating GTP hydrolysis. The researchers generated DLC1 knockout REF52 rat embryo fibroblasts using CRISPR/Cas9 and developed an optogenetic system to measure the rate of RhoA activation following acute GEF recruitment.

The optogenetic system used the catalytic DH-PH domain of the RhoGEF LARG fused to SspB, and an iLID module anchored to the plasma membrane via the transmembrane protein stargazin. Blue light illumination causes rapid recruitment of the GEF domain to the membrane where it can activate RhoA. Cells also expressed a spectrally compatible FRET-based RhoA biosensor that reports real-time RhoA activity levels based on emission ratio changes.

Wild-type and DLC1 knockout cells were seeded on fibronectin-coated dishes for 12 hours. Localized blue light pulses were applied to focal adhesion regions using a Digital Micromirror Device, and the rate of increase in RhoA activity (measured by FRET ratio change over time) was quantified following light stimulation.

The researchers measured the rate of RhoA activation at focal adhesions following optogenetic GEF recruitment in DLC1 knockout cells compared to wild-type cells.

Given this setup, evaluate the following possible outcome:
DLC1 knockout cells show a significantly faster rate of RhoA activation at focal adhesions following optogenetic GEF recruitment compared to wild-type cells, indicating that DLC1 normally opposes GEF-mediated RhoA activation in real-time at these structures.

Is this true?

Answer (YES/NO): YES